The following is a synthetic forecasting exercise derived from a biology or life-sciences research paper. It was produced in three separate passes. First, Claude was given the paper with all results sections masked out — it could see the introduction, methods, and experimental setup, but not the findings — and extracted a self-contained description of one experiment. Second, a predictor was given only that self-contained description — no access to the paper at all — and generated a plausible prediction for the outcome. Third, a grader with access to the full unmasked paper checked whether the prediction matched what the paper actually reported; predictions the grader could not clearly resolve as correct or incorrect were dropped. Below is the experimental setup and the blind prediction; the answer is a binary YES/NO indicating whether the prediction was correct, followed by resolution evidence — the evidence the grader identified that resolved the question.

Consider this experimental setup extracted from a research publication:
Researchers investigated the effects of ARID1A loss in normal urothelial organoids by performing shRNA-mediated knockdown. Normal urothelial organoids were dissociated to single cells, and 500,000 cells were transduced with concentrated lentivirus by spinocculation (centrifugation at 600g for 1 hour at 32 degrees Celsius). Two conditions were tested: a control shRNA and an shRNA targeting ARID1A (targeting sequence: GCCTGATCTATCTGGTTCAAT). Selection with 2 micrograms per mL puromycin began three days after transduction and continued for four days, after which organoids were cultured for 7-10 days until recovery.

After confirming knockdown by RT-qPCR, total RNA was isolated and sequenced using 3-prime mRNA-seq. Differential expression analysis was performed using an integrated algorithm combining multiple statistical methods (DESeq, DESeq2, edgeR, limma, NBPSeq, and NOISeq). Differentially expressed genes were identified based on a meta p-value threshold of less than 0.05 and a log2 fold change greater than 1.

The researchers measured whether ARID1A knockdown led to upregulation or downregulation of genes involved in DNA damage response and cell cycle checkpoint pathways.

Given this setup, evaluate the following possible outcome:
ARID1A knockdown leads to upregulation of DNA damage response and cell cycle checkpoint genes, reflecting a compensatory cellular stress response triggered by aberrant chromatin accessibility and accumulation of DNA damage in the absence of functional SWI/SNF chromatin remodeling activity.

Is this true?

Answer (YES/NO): YES